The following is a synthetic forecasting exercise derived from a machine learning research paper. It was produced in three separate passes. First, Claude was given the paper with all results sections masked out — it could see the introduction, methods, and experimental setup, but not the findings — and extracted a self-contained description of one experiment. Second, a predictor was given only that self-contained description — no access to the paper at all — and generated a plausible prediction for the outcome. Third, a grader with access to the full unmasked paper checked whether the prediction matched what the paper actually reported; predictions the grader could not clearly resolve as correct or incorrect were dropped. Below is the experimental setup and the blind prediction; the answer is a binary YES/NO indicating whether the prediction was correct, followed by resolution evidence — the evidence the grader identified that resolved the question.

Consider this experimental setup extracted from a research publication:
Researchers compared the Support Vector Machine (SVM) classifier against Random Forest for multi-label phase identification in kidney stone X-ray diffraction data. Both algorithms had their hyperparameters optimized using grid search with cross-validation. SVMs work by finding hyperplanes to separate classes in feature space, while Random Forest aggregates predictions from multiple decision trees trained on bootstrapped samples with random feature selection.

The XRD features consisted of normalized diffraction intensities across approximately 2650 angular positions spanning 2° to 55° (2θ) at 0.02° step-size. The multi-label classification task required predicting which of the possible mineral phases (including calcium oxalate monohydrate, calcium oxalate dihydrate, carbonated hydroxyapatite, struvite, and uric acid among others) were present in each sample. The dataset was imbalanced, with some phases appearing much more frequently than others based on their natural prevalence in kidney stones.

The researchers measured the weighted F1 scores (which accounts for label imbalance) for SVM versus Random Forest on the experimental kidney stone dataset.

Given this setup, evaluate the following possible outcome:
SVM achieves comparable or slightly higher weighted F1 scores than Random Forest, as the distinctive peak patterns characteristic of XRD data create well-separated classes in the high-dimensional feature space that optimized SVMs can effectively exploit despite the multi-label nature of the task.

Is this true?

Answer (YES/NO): YES